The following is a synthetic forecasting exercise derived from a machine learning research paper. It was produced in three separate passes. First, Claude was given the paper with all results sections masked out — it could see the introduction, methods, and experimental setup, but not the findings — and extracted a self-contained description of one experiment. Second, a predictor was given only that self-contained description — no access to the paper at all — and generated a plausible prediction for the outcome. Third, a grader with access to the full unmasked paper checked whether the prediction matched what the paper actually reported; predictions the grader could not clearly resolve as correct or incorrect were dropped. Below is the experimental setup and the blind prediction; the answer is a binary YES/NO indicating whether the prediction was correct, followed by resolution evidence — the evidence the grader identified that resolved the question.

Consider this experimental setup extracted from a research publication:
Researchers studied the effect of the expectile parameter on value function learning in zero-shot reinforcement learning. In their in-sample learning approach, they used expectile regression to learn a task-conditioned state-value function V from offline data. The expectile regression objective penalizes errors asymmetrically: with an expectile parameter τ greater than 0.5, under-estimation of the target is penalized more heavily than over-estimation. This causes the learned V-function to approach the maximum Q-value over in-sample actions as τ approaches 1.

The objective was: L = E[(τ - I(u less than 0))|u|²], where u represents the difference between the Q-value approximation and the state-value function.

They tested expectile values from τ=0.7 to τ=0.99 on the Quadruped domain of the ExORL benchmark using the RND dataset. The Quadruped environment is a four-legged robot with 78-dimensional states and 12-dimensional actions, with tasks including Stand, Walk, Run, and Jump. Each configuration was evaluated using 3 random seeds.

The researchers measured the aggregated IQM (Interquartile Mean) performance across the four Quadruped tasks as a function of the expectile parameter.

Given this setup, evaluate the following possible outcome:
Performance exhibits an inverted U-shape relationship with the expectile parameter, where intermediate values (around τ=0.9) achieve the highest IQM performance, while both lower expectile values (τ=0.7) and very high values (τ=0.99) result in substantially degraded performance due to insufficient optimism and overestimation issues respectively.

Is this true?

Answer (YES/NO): NO